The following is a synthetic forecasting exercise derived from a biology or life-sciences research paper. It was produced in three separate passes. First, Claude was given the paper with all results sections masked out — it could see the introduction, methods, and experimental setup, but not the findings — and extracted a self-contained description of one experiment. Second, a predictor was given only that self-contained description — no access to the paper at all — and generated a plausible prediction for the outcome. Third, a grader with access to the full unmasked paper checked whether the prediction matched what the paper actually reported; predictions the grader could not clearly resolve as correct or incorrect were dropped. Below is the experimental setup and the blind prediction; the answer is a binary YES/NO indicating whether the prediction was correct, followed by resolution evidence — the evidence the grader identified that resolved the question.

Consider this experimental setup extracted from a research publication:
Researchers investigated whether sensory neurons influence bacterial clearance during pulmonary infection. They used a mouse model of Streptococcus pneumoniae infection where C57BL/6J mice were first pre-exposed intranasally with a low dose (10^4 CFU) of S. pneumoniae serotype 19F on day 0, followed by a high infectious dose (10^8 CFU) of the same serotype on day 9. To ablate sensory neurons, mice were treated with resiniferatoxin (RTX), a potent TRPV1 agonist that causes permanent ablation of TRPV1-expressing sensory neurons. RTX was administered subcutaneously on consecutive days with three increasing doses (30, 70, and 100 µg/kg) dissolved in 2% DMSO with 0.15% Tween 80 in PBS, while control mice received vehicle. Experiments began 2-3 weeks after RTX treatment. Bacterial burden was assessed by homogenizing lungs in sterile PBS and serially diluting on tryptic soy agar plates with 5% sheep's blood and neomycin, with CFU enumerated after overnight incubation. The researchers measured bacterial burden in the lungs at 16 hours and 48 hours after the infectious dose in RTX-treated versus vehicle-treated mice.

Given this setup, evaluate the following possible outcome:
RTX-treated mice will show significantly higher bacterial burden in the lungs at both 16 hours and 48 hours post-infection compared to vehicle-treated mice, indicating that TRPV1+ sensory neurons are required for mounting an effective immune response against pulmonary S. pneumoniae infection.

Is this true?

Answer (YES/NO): NO